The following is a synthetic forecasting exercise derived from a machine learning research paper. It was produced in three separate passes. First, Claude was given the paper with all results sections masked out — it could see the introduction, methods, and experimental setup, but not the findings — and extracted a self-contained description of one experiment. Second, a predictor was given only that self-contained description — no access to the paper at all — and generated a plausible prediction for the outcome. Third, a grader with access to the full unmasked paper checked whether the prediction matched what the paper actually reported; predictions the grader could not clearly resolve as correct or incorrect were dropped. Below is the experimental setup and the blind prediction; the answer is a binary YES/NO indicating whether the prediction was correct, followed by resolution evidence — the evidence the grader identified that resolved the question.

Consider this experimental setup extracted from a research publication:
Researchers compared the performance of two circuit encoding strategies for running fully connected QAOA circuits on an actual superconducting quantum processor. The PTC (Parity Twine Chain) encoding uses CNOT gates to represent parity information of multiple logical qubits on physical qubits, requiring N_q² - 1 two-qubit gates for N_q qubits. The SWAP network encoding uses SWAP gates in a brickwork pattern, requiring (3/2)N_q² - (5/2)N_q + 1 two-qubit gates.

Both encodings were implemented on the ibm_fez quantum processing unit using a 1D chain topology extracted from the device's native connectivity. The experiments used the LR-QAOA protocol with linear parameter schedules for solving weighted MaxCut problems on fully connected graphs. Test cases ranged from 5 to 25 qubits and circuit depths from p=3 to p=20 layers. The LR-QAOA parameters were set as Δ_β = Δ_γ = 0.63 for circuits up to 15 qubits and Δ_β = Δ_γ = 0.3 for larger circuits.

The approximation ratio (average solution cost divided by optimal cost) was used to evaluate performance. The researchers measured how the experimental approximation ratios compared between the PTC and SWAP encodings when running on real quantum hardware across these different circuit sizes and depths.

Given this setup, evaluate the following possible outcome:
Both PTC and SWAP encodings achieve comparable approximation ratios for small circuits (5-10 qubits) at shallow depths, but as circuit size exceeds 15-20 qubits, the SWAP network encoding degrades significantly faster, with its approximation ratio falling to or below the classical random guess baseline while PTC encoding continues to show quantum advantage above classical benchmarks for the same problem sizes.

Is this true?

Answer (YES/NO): NO